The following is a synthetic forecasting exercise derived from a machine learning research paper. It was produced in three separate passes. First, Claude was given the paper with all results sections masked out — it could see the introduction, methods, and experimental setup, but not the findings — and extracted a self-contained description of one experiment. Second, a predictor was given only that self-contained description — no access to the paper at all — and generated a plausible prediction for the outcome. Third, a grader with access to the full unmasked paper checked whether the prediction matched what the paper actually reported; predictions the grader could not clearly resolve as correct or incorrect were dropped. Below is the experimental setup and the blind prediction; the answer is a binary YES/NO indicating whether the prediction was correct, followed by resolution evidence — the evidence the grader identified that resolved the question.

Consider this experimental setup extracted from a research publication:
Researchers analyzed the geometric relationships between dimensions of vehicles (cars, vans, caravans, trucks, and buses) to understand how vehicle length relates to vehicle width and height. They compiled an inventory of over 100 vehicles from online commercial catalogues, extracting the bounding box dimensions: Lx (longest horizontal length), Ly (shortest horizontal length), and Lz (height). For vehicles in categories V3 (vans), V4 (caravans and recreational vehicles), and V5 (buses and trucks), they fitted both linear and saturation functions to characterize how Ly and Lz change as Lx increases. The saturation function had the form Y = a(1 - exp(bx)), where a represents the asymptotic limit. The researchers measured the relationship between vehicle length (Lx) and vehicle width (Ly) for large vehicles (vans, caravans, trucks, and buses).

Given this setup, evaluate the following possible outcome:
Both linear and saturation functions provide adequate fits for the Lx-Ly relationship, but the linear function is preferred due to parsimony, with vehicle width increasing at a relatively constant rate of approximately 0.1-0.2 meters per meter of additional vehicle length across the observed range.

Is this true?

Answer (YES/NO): NO